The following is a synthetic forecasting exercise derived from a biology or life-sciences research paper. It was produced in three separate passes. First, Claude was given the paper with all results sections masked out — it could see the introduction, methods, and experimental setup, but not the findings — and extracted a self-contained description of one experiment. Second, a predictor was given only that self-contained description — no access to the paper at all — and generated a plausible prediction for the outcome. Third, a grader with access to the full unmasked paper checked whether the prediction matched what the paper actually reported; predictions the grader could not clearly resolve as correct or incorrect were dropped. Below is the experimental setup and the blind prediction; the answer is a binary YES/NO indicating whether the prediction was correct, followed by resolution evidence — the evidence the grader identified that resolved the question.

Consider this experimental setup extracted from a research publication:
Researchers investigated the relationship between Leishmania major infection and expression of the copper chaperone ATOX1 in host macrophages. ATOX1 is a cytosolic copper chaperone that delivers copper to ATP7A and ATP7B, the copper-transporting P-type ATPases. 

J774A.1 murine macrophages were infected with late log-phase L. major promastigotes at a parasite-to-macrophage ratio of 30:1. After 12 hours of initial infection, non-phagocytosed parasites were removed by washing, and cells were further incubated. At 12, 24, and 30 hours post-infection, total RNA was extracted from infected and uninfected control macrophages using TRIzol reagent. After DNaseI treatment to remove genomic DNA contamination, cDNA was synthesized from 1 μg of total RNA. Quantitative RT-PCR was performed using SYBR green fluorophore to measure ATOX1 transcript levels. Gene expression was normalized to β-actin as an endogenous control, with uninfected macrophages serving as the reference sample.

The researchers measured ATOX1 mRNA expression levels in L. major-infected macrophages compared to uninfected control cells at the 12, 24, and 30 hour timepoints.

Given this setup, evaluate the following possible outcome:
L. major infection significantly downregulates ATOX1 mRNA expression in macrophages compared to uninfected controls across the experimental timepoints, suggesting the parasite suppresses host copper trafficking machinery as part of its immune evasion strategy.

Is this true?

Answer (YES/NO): NO